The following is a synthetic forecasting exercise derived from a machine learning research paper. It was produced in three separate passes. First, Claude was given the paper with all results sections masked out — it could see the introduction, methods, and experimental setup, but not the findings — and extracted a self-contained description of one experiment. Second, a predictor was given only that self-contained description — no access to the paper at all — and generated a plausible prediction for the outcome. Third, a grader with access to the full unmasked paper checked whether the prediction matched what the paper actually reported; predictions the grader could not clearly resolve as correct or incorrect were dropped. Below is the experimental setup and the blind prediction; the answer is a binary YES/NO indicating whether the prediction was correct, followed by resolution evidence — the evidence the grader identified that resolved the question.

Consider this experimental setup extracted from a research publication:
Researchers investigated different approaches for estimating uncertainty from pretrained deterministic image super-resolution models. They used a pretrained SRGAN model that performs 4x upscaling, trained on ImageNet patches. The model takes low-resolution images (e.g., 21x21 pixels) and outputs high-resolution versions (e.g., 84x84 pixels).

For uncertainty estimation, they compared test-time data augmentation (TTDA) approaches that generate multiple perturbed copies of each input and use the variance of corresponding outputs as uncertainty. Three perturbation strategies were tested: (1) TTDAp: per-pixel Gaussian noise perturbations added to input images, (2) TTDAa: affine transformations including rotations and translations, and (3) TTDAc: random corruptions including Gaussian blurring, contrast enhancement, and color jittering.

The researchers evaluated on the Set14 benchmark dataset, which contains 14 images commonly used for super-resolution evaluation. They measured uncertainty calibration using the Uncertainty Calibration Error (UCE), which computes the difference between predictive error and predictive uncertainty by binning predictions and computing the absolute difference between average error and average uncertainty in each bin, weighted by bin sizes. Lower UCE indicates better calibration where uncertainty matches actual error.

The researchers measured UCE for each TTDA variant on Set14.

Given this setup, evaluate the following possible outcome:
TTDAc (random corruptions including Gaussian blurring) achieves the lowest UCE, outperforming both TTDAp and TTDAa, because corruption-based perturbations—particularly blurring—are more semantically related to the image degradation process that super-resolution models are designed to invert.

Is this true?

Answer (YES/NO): NO